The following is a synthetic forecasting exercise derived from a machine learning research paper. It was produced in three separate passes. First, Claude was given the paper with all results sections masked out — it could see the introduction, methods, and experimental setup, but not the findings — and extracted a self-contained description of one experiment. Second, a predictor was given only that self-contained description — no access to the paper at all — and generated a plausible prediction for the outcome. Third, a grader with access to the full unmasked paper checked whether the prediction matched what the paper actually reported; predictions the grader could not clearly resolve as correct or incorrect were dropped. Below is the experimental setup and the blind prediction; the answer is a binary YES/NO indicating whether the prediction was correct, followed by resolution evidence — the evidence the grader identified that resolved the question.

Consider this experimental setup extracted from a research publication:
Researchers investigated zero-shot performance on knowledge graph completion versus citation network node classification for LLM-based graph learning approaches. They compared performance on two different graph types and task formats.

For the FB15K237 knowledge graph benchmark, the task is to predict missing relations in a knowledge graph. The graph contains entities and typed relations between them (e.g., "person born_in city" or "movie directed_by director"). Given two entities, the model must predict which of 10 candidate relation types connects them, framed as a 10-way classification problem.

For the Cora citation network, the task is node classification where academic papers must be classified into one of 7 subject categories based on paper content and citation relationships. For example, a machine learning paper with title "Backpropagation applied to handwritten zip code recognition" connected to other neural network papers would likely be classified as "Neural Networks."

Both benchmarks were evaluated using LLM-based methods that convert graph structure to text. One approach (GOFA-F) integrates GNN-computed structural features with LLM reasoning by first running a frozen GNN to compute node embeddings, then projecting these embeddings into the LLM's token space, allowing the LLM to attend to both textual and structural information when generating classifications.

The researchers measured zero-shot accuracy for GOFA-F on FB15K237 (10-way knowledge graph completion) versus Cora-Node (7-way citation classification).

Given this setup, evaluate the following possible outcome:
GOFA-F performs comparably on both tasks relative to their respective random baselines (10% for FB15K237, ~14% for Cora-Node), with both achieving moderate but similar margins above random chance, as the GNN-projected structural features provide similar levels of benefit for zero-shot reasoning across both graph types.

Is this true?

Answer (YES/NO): NO